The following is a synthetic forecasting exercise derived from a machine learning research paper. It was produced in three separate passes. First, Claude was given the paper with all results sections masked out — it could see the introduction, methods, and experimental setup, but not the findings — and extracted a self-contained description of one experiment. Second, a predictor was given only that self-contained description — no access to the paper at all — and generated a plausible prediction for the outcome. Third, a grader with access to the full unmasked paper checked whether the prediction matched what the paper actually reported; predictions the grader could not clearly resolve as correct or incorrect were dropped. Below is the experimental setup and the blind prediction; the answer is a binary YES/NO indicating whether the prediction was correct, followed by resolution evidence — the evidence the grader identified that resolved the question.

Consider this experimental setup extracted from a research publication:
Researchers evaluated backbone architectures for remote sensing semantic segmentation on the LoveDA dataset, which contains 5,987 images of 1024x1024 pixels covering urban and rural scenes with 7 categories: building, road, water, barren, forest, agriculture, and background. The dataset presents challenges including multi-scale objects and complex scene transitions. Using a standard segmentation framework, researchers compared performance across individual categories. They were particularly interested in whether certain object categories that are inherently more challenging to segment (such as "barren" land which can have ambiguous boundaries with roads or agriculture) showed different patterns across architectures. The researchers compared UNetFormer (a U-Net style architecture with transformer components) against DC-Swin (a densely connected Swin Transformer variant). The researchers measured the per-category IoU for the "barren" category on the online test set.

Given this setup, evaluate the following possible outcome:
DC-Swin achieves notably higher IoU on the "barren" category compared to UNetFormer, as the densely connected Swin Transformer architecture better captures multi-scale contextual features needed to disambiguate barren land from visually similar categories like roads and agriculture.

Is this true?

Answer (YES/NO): NO